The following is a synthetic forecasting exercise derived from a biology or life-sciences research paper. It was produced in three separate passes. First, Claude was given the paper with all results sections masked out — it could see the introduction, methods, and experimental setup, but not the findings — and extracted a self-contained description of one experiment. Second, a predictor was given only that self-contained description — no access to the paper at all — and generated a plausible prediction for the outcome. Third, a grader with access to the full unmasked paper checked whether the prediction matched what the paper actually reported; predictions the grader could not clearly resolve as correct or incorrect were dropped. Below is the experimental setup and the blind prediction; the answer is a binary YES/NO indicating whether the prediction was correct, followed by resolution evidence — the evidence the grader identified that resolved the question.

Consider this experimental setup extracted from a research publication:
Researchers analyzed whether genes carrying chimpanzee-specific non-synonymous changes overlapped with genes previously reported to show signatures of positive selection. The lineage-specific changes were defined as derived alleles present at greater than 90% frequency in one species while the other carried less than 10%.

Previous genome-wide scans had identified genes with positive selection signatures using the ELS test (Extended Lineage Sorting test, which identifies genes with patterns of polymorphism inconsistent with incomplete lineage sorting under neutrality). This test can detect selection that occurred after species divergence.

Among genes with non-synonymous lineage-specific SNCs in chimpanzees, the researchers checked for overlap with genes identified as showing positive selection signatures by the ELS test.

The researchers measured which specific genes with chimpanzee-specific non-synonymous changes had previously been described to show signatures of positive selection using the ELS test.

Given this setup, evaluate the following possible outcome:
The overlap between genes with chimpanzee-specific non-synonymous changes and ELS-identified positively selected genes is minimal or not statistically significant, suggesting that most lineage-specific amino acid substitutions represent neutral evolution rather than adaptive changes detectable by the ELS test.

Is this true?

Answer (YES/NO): NO